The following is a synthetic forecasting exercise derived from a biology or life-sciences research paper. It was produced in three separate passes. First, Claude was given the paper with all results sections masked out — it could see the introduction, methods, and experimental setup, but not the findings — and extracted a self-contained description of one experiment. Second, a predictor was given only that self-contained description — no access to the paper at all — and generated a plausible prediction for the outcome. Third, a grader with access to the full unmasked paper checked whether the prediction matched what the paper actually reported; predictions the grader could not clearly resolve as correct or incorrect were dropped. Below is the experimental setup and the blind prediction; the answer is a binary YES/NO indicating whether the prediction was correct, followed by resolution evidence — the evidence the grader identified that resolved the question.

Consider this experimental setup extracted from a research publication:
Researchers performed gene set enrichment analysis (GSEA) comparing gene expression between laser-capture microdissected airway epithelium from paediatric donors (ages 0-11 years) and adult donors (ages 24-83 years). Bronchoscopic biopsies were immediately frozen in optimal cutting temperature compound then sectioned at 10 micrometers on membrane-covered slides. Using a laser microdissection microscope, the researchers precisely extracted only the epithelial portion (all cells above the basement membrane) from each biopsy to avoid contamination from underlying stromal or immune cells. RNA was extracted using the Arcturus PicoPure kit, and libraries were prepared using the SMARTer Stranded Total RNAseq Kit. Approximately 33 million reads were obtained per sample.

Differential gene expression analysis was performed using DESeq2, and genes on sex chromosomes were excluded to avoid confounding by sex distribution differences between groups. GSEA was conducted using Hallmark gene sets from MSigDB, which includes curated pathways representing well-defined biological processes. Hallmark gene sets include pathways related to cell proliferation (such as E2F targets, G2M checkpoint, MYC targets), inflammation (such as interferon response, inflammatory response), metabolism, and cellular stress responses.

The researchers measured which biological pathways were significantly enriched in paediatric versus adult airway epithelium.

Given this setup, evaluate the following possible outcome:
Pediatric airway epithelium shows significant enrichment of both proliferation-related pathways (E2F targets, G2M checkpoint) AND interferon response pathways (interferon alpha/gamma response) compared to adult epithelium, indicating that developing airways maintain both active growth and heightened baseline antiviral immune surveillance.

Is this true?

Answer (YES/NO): NO